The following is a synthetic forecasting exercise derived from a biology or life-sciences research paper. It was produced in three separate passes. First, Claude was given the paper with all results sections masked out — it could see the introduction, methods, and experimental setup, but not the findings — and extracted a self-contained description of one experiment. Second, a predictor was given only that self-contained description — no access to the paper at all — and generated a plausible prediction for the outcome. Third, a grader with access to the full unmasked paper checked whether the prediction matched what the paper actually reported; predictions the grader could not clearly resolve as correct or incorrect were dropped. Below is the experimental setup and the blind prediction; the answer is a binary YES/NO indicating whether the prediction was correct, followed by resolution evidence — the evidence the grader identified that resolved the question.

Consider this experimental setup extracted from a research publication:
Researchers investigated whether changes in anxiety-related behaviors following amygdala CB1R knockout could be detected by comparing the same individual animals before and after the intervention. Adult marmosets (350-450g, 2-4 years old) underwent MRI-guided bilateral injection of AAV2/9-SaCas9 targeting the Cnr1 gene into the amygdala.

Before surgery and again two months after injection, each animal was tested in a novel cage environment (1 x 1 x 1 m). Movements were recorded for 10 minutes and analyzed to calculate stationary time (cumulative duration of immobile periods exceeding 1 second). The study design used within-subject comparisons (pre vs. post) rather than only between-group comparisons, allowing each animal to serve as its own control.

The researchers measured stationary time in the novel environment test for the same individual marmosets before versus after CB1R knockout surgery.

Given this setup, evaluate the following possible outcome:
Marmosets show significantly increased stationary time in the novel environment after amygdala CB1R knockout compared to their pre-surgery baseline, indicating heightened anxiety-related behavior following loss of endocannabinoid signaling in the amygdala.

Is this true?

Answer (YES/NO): NO